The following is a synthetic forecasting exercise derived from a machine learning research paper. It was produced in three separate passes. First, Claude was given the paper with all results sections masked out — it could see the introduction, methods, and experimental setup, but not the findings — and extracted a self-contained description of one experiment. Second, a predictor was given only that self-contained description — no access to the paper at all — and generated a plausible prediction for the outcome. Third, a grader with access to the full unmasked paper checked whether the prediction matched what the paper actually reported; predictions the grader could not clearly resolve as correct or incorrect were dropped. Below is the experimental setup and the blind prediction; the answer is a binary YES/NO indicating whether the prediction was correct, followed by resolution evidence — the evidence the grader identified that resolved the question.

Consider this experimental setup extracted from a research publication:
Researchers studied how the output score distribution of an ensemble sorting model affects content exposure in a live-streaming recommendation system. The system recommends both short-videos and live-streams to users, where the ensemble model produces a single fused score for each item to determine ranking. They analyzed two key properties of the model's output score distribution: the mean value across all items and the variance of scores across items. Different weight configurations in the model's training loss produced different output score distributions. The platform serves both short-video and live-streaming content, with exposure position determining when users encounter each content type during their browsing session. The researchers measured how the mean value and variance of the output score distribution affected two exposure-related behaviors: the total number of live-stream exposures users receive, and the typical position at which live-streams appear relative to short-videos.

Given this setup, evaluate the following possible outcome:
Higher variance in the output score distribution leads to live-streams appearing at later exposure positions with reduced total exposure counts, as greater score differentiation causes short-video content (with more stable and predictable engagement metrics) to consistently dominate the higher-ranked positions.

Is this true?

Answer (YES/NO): NO